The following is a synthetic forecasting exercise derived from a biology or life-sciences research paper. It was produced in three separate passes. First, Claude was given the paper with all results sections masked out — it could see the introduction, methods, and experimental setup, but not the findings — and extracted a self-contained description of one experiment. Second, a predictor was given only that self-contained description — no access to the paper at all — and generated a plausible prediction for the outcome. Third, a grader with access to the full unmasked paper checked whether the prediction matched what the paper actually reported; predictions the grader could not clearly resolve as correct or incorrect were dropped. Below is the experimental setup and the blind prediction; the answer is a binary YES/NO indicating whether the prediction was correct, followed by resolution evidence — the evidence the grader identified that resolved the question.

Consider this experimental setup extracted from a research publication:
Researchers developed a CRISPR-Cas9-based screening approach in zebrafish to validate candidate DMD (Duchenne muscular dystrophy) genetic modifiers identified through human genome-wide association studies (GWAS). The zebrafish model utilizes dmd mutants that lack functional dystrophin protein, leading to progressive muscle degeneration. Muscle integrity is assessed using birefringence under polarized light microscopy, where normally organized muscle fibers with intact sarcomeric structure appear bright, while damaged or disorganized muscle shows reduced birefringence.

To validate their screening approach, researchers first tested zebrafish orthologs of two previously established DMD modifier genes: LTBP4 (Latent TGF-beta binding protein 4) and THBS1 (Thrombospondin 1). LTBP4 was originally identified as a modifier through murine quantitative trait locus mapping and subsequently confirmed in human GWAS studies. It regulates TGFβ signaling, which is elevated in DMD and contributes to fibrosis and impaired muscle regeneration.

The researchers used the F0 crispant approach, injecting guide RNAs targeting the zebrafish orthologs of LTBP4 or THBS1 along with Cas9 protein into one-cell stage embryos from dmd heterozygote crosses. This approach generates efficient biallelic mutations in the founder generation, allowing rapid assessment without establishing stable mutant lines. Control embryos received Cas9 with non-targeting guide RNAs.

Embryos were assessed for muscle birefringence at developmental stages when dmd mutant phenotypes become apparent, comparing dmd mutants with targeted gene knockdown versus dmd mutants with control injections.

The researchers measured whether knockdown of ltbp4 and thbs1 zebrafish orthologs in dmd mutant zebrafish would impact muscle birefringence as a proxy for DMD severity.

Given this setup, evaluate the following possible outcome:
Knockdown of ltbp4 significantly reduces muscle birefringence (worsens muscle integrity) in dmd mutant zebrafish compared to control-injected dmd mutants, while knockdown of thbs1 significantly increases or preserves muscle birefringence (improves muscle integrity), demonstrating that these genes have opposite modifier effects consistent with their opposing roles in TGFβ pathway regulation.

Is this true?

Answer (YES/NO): NO